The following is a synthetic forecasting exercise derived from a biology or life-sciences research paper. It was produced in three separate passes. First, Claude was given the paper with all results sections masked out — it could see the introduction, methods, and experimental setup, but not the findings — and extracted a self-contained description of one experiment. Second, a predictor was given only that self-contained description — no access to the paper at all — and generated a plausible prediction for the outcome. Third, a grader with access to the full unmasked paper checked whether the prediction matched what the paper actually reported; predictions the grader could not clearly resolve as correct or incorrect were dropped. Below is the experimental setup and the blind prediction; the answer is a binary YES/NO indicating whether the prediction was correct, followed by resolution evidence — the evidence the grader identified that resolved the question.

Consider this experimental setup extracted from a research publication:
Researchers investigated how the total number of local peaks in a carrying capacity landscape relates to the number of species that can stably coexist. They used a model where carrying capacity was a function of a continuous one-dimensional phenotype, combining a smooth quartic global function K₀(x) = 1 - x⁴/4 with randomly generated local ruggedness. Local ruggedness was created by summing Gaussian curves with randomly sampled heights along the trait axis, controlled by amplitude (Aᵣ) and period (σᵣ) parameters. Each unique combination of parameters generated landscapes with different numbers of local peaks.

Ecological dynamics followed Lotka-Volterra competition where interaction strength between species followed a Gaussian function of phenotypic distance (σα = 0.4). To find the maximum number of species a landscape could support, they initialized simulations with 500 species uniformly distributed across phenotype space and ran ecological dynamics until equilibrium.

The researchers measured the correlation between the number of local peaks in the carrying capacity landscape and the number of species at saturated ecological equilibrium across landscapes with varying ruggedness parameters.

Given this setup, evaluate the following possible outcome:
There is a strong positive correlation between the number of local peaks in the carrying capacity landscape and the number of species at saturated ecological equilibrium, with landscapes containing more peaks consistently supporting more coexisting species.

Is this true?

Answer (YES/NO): NO